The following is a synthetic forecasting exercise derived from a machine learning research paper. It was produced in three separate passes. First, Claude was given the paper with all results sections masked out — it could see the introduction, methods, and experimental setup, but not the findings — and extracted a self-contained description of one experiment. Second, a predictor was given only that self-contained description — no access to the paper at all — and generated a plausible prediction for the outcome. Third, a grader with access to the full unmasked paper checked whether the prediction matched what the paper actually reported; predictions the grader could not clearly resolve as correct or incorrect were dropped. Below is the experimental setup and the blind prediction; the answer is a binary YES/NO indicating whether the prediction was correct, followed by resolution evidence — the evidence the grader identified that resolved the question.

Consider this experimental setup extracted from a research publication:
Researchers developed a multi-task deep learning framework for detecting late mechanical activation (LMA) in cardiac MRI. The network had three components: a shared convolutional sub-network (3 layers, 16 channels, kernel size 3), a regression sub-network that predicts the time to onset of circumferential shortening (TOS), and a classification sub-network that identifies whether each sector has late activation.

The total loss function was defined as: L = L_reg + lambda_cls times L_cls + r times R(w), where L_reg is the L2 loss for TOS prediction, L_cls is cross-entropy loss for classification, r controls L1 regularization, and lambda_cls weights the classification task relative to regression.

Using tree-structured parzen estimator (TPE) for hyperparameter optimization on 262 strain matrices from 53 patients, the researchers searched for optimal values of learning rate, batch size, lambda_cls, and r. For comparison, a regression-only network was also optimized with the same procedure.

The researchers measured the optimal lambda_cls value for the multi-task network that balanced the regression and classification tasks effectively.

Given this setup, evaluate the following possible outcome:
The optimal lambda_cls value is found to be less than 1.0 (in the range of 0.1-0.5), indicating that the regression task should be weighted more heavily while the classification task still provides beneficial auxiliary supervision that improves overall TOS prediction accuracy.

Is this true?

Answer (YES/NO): NO